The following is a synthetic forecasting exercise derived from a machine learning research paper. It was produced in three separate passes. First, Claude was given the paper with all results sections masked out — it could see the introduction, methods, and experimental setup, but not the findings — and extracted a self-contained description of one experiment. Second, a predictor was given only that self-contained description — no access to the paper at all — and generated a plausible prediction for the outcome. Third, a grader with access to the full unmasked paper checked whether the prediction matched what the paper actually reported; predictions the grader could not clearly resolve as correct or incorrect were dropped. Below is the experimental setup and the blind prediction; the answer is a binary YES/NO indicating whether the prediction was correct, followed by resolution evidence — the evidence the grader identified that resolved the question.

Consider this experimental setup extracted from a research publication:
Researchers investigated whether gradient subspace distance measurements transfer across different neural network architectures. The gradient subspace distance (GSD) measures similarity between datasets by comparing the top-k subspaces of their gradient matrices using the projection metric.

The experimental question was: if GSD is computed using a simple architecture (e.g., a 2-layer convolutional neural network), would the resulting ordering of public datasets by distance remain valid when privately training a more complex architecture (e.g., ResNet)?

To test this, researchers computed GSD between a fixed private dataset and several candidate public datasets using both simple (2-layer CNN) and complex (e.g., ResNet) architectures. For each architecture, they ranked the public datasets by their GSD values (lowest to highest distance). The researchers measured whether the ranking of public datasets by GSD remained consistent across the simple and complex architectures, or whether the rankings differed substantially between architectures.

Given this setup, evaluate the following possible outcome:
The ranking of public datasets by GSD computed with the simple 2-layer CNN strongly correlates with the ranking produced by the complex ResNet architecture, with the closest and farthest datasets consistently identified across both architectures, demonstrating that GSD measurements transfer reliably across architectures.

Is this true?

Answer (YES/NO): YES